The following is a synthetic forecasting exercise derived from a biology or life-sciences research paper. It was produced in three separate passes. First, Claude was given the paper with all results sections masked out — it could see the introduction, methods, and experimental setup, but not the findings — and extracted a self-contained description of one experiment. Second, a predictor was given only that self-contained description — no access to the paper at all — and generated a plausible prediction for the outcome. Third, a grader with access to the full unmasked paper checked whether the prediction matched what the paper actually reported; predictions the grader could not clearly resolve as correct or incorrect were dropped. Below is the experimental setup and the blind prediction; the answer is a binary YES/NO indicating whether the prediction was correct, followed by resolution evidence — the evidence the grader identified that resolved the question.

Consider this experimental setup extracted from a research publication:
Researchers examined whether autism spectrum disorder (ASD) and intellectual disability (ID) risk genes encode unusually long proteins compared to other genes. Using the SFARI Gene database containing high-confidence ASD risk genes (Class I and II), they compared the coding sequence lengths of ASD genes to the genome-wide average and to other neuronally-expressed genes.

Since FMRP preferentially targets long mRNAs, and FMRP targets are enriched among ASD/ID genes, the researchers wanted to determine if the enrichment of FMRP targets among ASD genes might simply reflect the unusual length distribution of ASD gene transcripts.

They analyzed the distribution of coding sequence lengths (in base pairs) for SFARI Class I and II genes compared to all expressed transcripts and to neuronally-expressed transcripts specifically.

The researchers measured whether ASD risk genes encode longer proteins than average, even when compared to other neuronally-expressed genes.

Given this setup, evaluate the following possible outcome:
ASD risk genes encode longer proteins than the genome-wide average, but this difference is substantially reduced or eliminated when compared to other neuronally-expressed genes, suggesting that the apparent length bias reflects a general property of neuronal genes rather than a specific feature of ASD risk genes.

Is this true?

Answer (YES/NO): NO